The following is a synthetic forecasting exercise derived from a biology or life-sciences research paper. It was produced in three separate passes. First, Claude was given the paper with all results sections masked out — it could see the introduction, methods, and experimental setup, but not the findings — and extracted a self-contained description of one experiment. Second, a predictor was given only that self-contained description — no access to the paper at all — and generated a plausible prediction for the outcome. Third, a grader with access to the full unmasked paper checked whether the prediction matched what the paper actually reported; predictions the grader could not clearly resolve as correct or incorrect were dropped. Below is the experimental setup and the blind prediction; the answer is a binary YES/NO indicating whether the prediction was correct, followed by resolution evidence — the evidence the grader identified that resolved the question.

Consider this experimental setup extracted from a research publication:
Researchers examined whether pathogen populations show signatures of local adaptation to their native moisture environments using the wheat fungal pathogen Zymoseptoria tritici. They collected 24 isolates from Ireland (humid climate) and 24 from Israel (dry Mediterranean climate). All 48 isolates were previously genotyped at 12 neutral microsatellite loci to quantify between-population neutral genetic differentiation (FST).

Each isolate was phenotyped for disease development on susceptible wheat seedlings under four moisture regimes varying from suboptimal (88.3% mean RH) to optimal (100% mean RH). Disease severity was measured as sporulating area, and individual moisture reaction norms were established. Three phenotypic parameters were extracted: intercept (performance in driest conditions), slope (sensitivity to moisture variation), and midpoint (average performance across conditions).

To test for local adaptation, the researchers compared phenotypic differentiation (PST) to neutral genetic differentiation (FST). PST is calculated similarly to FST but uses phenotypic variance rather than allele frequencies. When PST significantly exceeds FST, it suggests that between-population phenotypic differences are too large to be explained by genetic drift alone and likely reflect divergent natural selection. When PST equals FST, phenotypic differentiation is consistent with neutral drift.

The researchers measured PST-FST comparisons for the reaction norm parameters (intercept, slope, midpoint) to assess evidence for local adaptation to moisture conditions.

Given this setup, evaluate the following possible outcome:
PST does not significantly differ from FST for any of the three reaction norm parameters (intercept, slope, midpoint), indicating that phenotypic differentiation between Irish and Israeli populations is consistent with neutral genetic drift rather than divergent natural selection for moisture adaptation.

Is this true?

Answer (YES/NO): NO